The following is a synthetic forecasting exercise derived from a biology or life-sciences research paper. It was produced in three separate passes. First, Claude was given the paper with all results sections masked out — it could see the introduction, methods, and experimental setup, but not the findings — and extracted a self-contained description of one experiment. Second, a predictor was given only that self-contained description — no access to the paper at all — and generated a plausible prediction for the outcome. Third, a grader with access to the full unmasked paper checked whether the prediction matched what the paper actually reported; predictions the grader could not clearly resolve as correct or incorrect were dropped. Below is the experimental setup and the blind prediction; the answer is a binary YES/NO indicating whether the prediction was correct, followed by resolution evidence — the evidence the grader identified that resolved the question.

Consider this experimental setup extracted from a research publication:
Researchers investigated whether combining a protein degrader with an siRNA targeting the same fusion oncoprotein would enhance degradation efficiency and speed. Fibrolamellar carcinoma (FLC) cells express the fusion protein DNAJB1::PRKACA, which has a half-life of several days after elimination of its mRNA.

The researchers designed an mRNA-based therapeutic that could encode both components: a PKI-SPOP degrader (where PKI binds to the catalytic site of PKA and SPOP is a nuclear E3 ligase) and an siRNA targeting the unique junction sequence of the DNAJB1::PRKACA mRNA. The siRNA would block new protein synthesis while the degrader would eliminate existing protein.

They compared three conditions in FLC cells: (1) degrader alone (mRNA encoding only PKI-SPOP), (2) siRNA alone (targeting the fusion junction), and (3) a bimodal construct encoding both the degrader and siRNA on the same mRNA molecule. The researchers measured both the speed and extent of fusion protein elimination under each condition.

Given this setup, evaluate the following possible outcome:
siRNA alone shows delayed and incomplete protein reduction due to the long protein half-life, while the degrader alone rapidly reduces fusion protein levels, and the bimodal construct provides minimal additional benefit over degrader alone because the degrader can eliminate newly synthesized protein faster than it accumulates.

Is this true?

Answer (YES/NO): NO